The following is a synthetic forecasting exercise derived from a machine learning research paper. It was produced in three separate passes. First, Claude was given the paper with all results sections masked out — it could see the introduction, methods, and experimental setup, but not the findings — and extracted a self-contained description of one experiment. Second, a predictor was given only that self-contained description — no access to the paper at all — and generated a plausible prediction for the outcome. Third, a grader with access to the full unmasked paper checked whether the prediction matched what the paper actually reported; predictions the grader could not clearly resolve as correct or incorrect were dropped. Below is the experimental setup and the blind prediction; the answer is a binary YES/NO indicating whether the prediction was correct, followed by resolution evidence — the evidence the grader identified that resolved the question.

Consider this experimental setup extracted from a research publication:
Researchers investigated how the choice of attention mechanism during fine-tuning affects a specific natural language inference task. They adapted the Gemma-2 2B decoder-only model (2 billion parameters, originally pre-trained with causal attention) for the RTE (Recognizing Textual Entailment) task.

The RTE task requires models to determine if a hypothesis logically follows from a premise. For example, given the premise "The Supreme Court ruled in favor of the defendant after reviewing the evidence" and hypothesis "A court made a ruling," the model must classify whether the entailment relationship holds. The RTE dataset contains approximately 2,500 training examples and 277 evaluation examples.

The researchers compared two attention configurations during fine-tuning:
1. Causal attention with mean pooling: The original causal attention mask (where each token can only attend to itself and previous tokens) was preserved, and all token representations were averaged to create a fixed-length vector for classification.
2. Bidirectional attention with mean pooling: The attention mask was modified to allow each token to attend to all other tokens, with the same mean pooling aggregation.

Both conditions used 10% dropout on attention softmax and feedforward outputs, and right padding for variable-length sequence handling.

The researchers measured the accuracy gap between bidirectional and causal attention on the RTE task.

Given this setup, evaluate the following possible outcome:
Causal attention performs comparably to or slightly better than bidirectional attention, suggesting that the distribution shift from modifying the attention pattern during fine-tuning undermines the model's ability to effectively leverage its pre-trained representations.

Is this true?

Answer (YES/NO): NO